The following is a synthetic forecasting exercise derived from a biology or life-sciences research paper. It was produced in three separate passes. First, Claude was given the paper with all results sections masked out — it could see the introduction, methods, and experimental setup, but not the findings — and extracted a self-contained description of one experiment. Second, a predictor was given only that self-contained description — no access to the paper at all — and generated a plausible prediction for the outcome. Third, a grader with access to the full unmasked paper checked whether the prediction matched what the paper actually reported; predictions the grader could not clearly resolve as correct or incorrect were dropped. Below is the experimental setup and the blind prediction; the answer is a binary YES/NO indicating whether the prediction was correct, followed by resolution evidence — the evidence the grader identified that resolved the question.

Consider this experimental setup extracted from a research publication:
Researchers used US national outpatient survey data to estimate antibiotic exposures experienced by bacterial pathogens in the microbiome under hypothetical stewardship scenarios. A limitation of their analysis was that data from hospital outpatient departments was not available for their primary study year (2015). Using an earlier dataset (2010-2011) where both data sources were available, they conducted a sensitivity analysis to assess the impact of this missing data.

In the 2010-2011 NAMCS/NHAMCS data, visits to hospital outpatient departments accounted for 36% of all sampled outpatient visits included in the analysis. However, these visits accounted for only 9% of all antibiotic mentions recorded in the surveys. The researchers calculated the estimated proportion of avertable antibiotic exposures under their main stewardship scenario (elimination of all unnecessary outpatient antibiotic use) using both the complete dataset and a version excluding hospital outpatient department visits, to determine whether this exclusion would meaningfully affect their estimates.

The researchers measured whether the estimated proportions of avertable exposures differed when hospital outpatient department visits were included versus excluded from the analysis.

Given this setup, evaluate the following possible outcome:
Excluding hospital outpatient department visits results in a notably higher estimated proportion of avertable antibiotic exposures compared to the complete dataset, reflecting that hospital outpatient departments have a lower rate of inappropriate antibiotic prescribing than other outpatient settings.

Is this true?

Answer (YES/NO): NO